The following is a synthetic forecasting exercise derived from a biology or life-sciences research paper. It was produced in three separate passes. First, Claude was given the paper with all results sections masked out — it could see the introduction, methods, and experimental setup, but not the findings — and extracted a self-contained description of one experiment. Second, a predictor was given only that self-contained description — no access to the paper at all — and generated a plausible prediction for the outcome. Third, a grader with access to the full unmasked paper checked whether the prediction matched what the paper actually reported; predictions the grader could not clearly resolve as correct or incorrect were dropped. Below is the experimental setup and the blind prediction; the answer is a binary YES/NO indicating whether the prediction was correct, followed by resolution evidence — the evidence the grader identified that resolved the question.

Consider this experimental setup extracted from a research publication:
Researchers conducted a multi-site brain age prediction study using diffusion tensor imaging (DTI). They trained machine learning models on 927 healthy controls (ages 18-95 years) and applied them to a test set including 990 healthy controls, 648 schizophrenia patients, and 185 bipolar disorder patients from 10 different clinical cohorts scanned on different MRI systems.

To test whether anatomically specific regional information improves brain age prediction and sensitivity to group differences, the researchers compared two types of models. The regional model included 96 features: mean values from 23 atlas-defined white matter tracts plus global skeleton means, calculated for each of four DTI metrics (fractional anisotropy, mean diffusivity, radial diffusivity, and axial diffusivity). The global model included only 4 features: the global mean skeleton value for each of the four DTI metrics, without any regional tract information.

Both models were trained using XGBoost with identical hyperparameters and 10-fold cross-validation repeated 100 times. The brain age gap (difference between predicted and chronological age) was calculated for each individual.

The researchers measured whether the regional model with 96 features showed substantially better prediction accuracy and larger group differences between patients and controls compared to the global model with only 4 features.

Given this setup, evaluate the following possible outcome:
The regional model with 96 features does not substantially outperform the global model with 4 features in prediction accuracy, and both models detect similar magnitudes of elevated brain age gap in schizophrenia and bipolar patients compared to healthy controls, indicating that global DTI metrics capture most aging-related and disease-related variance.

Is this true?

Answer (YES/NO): YES